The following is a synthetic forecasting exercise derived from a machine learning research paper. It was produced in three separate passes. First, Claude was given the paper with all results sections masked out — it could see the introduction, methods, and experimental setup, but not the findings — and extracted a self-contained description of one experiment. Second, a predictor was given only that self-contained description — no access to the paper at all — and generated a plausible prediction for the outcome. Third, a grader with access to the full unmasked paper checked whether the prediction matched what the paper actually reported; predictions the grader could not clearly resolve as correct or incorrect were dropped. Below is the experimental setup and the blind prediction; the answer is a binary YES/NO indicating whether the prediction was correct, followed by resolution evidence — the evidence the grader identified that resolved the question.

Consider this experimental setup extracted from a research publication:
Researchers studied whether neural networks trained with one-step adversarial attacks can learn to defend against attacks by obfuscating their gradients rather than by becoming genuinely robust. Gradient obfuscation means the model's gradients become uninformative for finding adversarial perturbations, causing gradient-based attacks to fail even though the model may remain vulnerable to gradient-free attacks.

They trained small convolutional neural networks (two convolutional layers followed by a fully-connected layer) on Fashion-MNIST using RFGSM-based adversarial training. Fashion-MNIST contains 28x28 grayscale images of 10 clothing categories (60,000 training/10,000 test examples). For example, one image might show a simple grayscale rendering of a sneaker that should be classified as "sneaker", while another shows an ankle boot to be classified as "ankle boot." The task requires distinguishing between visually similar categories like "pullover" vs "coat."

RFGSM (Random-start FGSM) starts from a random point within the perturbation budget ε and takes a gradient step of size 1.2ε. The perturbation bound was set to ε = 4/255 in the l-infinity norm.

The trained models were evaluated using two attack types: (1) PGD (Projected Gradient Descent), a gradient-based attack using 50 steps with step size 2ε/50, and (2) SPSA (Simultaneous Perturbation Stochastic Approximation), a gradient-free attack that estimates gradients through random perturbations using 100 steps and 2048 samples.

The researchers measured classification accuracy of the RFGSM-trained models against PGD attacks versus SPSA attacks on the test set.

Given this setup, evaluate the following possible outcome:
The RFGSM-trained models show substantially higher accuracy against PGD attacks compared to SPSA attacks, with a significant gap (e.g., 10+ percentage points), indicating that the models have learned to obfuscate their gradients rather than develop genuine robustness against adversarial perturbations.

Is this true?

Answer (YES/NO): YES